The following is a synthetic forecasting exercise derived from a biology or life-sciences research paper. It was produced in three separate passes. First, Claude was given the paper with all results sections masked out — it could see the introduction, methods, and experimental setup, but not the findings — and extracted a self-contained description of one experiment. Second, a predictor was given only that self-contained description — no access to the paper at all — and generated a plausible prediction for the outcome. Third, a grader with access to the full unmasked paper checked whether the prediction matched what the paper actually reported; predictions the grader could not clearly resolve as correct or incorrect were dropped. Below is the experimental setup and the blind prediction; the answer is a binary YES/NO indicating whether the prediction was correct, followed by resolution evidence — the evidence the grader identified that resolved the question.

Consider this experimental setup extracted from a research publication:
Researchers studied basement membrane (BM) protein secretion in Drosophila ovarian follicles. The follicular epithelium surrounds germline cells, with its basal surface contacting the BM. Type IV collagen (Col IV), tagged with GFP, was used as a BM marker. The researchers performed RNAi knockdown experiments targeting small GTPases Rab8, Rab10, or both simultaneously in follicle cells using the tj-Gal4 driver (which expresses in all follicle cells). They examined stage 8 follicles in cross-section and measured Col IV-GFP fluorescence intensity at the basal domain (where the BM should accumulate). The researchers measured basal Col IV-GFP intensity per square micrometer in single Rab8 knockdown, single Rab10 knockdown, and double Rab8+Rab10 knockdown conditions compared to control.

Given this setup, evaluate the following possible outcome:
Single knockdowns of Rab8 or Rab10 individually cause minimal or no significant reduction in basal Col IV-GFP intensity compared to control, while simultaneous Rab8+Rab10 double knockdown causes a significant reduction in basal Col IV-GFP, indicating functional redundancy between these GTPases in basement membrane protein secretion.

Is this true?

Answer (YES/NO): YES